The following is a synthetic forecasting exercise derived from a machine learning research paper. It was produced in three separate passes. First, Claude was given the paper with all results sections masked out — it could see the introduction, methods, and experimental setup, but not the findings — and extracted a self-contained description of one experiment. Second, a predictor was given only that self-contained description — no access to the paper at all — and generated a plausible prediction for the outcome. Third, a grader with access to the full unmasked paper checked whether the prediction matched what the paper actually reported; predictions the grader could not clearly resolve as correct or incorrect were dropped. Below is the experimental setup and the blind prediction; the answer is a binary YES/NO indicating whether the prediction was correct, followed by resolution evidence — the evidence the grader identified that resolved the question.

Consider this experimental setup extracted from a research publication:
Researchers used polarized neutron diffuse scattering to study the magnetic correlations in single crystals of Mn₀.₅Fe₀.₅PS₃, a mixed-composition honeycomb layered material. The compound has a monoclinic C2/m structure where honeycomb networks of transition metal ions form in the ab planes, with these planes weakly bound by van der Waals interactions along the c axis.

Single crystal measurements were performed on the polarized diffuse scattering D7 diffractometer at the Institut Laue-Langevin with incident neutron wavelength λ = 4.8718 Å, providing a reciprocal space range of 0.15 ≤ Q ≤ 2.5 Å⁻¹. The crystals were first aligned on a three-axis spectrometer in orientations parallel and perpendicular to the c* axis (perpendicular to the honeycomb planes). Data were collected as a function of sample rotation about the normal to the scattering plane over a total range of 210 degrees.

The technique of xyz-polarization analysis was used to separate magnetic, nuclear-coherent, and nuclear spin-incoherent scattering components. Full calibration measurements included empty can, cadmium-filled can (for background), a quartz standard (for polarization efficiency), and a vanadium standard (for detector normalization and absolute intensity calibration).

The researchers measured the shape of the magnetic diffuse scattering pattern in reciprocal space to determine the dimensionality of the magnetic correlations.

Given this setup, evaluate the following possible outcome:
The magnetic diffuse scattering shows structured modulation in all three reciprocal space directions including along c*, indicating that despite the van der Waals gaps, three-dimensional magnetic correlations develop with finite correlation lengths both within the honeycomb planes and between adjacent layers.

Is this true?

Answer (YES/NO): NO